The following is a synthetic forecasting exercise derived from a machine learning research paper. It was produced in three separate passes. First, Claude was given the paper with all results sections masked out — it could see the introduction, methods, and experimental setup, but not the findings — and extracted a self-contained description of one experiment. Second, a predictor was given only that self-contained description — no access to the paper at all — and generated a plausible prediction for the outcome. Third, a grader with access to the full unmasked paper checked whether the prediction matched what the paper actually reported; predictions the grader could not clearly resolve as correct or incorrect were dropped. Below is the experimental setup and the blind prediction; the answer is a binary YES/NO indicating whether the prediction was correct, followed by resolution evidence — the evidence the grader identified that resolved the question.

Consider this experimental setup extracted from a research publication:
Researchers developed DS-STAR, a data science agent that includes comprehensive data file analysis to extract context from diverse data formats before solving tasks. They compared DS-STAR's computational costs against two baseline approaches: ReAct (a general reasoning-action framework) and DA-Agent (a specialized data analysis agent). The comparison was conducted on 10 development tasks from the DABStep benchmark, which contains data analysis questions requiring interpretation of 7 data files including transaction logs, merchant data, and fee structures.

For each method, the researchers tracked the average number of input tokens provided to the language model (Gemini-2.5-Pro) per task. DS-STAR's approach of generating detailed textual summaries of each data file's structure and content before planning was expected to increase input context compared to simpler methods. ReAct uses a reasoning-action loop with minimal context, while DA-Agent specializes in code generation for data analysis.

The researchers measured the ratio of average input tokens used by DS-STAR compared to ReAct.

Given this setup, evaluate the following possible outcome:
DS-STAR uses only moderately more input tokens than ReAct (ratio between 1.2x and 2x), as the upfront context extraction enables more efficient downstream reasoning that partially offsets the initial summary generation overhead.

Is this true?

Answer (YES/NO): NO